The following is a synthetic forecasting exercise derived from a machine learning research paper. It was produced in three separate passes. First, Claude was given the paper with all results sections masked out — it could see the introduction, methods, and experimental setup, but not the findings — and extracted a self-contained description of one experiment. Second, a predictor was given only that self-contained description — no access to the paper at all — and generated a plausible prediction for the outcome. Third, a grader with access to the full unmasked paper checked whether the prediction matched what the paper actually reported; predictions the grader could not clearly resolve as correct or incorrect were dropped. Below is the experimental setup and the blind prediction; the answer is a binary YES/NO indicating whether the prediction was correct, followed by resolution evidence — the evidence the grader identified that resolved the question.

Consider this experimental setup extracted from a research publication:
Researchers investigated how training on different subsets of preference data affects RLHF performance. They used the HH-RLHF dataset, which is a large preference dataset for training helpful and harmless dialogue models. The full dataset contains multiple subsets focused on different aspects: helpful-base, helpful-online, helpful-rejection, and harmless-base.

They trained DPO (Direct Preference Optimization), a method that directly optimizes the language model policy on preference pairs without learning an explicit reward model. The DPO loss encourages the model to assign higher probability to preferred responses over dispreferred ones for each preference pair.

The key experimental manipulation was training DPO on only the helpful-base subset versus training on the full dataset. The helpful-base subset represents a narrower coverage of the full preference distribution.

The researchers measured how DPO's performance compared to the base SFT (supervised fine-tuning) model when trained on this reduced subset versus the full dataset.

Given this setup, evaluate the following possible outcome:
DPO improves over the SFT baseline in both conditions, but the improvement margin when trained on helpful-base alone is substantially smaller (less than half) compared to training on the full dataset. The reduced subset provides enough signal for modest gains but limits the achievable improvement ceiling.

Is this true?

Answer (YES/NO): NO